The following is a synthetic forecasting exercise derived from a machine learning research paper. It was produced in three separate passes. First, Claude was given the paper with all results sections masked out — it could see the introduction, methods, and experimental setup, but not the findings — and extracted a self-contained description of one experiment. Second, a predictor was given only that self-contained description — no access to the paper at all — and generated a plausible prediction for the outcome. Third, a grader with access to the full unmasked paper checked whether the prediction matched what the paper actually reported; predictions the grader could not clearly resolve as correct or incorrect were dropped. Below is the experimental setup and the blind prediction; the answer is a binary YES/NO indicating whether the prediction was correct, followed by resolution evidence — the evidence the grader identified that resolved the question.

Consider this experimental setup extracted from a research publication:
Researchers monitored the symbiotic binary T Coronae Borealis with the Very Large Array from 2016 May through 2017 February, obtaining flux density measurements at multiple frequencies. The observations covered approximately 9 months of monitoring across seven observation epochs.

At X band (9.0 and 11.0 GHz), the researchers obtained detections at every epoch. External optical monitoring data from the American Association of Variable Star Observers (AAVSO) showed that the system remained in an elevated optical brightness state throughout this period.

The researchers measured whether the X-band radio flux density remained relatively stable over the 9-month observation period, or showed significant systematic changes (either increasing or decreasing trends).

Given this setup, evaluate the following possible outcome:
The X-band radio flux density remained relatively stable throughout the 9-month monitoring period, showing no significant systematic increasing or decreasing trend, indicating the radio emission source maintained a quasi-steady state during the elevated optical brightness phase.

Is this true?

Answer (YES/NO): NO